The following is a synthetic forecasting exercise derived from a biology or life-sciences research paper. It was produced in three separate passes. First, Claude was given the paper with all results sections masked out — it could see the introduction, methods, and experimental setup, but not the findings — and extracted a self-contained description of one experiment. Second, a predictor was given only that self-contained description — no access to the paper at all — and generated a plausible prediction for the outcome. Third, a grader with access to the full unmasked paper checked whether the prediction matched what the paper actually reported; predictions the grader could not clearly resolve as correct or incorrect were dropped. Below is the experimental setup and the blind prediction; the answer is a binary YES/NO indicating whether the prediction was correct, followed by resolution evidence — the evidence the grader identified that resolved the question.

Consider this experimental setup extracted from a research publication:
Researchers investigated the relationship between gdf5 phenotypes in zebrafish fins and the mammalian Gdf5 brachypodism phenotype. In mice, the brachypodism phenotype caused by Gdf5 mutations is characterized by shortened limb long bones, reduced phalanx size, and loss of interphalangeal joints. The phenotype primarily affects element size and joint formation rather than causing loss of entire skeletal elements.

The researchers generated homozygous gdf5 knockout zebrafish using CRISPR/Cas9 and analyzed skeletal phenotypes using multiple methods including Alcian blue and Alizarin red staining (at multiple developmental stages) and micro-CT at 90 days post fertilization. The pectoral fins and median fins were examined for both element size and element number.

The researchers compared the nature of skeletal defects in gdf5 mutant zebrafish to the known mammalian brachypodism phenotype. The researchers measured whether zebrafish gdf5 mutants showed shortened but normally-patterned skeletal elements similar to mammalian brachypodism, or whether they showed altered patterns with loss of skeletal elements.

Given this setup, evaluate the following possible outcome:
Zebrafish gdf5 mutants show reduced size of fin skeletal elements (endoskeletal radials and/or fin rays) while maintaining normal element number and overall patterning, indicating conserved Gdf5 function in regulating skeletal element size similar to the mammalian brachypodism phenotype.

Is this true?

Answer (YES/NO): NO